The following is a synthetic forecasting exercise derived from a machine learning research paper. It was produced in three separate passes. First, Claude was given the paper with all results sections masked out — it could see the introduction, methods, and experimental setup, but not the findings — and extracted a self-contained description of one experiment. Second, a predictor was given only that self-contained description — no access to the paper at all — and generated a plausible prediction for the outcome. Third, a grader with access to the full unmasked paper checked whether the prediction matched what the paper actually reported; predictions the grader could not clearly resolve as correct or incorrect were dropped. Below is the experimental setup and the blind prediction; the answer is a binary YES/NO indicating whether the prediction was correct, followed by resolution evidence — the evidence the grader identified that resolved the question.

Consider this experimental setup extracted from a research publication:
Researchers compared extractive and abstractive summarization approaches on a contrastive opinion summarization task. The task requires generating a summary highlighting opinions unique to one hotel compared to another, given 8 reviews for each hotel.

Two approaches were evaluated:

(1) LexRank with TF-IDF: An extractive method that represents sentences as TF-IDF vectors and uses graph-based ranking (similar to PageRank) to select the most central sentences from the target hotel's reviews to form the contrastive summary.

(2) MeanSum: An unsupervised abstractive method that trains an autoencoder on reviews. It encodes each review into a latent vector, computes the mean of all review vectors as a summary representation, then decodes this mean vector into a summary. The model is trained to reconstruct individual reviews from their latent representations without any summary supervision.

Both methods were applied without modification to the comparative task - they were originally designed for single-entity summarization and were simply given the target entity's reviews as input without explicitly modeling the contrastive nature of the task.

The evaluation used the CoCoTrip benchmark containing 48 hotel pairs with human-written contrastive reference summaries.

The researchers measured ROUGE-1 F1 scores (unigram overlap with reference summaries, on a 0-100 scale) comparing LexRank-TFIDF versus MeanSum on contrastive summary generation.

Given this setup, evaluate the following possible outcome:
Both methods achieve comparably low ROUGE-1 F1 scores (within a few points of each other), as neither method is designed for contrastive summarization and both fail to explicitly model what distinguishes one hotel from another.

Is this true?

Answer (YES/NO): YES